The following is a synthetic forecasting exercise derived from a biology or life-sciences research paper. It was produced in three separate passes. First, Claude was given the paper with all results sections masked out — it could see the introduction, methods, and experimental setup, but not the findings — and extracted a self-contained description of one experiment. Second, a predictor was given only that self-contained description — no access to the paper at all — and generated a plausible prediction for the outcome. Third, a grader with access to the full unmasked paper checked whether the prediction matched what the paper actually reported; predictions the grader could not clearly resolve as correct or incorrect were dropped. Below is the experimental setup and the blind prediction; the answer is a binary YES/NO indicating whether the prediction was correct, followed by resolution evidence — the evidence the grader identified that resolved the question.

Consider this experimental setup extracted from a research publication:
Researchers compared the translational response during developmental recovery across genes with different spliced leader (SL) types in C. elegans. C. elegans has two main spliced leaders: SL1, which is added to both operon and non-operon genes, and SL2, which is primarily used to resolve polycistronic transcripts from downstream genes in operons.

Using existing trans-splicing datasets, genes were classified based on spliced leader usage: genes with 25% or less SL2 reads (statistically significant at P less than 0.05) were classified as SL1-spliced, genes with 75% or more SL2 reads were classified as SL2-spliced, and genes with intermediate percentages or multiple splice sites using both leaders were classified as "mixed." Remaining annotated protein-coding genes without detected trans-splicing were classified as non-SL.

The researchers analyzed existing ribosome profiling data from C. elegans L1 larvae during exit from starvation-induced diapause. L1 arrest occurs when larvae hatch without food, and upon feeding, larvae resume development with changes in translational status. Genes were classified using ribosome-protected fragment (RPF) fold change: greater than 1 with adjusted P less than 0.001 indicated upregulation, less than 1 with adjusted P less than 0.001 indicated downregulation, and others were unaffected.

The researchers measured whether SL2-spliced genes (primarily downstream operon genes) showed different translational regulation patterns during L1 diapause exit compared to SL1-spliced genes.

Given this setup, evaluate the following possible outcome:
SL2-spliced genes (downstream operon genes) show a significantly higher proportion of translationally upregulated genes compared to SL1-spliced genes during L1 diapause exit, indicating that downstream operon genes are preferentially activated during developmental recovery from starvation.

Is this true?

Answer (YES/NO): NO